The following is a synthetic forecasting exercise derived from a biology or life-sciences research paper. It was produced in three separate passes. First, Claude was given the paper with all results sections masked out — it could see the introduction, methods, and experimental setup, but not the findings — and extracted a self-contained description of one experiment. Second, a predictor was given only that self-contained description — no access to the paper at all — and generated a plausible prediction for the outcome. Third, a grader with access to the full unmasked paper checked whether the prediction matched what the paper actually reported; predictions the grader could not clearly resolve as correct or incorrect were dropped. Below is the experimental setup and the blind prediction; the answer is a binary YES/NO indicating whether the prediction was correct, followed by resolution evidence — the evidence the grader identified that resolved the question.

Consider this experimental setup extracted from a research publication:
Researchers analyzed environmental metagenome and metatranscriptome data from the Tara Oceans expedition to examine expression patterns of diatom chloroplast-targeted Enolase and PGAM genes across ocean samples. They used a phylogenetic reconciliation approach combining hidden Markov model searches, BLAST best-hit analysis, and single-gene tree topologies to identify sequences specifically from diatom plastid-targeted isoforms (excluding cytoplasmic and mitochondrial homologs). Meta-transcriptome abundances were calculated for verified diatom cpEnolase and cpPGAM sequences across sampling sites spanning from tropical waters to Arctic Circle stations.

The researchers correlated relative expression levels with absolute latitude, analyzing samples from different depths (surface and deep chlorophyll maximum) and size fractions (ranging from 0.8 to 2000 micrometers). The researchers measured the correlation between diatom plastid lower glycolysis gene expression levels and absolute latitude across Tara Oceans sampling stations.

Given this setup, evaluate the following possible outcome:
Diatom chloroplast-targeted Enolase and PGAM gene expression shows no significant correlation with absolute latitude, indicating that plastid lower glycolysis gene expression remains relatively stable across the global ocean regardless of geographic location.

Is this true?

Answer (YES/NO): NO